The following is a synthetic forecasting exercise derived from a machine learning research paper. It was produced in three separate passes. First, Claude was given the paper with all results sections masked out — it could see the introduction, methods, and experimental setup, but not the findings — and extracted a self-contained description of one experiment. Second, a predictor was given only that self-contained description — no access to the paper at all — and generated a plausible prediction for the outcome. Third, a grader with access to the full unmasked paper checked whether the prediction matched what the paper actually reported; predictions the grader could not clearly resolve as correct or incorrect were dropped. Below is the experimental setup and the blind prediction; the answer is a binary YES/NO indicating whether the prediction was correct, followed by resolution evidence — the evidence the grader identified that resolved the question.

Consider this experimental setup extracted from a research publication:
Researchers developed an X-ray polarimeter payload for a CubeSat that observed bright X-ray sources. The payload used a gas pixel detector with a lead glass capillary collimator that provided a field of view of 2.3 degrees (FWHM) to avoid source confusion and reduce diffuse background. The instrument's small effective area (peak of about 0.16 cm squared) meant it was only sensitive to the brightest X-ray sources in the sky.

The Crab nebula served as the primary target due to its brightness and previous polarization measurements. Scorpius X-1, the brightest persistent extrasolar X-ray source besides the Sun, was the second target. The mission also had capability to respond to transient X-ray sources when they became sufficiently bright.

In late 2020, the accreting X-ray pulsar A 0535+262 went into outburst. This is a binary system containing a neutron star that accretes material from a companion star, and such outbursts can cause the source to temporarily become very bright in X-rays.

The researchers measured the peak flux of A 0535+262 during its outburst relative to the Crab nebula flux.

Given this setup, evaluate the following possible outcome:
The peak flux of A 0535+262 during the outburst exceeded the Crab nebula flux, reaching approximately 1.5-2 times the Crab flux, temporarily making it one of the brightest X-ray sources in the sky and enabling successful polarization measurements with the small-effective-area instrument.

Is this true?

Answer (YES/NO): NO